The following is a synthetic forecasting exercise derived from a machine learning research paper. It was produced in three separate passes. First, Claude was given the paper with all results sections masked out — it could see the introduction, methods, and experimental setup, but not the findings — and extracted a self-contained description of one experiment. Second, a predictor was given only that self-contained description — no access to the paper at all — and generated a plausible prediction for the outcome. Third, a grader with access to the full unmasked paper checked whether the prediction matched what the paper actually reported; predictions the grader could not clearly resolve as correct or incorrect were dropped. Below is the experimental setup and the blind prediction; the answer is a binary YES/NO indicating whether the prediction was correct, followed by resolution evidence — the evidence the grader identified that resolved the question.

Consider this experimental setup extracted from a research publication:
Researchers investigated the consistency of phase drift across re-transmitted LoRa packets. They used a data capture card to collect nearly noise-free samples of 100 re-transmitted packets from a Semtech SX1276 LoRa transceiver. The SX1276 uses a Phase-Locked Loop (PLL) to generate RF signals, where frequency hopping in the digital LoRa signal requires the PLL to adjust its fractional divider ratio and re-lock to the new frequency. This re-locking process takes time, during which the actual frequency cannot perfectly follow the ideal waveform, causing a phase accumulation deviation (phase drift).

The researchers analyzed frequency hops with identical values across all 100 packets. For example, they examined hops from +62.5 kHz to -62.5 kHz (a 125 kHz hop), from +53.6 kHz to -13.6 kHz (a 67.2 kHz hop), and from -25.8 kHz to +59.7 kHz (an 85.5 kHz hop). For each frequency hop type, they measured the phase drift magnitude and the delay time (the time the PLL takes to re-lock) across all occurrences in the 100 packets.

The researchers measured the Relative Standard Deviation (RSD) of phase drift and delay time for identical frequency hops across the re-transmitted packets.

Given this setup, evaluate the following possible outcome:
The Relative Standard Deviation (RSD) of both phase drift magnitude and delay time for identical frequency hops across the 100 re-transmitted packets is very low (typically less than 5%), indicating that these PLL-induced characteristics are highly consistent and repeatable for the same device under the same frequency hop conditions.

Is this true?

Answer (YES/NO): YES